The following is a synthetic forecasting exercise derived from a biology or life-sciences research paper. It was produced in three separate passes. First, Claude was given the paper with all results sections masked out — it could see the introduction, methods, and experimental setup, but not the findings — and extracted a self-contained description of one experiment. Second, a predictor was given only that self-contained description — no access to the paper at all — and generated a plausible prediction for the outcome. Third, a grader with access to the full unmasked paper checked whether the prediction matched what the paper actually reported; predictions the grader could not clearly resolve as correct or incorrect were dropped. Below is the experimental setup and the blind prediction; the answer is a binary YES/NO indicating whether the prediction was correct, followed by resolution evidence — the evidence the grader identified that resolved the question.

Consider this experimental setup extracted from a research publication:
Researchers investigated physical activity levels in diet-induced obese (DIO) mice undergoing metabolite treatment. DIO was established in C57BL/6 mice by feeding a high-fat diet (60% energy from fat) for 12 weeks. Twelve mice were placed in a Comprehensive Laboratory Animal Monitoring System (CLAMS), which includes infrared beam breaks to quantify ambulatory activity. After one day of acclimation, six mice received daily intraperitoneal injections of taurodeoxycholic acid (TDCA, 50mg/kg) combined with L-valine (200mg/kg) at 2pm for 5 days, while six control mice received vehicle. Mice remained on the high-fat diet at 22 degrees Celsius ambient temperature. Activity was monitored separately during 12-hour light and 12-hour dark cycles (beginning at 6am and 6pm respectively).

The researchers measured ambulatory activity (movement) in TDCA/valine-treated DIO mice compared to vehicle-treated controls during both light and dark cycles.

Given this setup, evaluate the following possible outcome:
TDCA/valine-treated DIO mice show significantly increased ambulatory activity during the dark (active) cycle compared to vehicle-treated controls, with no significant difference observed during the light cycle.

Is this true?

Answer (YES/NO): NO